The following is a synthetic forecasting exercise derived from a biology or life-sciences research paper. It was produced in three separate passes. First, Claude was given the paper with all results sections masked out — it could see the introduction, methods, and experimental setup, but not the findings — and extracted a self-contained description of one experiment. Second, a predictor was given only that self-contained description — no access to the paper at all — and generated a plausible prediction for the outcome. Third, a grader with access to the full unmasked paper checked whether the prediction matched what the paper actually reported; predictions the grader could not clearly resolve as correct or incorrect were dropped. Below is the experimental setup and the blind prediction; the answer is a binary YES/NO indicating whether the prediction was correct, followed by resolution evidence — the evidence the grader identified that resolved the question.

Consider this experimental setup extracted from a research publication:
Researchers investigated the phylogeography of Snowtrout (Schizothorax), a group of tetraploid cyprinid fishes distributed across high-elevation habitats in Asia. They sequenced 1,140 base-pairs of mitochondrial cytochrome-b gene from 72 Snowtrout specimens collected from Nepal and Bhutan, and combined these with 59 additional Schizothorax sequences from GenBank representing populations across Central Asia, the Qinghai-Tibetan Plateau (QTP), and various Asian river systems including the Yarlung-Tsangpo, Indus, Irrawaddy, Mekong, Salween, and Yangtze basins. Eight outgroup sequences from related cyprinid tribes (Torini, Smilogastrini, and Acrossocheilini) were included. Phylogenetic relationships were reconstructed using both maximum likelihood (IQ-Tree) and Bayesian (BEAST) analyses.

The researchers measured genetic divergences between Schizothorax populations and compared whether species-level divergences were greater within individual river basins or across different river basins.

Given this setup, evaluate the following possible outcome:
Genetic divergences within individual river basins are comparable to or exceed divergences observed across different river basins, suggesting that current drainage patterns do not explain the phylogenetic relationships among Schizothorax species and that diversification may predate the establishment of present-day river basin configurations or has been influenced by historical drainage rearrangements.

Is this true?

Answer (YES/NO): NO